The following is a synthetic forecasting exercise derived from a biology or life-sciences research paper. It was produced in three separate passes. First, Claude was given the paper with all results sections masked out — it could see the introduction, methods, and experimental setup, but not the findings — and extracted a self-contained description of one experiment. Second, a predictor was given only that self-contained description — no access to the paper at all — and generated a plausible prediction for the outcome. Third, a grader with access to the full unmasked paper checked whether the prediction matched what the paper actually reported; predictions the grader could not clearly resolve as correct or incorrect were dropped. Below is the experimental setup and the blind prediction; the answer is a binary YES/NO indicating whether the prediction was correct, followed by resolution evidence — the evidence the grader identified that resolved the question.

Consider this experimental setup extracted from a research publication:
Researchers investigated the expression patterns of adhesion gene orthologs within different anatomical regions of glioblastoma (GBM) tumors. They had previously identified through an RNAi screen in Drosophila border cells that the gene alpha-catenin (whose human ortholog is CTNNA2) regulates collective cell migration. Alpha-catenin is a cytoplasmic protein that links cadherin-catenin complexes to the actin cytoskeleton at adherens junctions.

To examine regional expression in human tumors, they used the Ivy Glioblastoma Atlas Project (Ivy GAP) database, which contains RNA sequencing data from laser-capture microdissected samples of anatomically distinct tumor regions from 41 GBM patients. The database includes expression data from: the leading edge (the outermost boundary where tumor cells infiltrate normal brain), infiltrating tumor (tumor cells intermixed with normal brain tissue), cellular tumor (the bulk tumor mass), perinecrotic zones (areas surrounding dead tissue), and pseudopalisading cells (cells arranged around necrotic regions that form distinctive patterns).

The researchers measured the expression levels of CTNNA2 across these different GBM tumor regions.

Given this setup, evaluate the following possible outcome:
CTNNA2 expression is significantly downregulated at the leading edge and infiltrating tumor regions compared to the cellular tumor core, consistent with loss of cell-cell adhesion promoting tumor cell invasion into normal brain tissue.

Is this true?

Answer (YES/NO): NO